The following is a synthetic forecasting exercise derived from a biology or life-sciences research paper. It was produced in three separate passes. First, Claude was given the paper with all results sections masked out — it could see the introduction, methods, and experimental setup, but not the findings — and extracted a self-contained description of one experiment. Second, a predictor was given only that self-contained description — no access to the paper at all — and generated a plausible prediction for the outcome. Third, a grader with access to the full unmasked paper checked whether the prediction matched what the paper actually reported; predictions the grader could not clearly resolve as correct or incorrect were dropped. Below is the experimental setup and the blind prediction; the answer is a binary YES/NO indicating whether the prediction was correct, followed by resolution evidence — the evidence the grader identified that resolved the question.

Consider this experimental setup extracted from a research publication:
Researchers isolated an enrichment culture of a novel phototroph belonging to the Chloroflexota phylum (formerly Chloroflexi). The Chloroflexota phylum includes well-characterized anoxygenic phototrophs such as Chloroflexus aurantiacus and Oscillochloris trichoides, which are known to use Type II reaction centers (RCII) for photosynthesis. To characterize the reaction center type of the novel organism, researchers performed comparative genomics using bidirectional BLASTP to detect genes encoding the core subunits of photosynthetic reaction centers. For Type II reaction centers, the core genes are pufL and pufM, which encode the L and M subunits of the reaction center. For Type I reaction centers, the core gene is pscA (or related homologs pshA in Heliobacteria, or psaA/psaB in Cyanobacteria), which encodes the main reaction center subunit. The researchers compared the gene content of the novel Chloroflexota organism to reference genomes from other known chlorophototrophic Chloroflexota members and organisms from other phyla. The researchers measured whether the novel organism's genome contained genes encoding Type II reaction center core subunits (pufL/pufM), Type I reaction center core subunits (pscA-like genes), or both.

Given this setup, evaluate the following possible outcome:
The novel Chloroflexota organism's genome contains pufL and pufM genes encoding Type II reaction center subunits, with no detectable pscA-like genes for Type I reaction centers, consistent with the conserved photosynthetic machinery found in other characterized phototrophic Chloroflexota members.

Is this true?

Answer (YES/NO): NO